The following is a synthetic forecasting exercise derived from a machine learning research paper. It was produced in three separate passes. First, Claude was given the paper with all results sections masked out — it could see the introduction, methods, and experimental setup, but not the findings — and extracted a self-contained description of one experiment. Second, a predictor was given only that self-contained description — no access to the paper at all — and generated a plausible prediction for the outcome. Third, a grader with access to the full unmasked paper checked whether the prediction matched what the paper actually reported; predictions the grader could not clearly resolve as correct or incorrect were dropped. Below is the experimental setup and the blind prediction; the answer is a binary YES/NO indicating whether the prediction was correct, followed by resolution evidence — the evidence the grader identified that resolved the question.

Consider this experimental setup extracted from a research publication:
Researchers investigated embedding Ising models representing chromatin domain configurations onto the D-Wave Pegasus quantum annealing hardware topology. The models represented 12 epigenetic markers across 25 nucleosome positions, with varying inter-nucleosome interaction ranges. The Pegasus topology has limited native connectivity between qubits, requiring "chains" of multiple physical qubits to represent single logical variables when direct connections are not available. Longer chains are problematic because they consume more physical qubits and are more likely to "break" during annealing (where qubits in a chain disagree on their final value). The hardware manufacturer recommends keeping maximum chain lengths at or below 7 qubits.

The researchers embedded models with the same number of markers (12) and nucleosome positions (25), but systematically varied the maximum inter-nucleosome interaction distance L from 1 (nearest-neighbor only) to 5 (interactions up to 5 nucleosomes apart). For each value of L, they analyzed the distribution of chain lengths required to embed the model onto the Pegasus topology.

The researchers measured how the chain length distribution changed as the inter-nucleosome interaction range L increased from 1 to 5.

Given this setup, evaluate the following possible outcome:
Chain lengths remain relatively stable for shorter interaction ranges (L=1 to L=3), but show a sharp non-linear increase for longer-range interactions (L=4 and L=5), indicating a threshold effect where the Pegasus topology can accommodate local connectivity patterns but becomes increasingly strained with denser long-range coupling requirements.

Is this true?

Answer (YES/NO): NO